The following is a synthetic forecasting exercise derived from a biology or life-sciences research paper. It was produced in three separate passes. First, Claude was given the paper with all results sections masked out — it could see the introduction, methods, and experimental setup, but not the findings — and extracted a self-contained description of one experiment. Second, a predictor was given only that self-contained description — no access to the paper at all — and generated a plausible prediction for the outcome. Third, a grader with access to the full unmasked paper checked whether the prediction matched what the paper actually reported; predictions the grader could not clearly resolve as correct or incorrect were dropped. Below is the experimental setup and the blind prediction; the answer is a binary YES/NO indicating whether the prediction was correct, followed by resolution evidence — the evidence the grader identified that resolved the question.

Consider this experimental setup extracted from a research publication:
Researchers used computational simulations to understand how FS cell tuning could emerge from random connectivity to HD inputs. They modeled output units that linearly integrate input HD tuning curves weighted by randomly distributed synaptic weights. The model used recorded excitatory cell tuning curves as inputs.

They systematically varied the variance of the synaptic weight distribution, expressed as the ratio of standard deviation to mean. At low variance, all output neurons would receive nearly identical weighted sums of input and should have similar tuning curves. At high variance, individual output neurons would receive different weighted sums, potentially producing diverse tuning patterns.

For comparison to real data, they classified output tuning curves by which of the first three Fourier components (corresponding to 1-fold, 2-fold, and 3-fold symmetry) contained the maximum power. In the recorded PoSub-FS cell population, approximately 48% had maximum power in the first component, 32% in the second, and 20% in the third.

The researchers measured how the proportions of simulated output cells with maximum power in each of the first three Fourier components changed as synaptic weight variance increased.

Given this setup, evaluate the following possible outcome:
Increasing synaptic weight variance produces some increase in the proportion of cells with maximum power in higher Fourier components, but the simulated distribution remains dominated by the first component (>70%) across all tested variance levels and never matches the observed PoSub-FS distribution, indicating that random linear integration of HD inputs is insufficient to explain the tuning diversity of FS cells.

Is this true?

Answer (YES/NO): NO